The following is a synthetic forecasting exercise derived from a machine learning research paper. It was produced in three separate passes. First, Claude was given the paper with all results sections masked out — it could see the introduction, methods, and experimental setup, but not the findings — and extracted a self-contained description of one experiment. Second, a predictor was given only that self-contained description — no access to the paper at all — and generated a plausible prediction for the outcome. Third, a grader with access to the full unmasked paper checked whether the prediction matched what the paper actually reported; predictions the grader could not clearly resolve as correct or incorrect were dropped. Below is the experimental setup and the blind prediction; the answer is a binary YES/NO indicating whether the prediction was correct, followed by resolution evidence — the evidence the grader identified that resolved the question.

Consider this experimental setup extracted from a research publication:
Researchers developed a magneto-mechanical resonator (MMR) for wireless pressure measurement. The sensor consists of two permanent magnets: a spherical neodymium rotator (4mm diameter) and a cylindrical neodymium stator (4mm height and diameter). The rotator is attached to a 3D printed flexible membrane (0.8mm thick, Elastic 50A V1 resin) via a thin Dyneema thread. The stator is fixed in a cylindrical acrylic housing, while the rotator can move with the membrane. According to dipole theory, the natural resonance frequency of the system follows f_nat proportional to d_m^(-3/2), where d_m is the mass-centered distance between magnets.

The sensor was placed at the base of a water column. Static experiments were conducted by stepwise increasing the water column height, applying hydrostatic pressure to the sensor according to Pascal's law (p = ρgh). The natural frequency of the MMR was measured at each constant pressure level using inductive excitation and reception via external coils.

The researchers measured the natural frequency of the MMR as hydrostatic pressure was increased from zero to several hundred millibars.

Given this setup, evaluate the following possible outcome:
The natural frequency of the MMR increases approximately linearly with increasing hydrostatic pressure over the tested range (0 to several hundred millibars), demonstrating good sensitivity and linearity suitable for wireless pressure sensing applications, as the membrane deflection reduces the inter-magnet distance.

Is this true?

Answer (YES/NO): NO